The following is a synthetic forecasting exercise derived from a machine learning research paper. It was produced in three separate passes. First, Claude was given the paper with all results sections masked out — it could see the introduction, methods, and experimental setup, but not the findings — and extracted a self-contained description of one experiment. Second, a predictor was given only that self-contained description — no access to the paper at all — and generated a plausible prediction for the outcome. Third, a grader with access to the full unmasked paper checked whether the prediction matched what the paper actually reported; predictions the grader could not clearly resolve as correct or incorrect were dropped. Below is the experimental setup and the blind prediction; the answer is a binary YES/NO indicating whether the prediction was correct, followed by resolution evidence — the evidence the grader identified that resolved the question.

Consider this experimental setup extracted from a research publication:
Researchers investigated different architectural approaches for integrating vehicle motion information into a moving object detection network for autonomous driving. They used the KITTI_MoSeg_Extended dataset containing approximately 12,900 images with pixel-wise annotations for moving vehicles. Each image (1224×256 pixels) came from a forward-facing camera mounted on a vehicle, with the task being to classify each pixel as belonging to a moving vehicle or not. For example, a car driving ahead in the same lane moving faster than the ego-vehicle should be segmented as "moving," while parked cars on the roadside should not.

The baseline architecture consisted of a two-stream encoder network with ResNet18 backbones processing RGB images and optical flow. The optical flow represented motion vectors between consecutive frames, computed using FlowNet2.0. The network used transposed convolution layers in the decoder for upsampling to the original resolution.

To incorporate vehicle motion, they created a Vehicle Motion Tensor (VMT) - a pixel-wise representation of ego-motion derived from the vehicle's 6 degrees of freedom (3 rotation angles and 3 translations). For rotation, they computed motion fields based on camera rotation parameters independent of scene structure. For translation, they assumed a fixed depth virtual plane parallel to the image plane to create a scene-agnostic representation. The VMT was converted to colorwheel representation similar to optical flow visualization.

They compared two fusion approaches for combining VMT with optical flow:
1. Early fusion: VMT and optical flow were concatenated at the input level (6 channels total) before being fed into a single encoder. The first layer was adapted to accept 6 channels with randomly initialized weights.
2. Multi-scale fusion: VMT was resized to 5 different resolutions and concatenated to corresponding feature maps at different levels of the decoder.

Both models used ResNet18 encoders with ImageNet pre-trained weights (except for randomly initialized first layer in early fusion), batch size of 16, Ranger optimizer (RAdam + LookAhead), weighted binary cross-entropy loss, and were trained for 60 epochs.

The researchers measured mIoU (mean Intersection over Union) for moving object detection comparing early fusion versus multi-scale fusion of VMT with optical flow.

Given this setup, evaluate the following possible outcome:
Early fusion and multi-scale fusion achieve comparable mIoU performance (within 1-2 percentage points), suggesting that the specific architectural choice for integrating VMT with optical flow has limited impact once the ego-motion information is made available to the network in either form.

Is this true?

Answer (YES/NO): YES